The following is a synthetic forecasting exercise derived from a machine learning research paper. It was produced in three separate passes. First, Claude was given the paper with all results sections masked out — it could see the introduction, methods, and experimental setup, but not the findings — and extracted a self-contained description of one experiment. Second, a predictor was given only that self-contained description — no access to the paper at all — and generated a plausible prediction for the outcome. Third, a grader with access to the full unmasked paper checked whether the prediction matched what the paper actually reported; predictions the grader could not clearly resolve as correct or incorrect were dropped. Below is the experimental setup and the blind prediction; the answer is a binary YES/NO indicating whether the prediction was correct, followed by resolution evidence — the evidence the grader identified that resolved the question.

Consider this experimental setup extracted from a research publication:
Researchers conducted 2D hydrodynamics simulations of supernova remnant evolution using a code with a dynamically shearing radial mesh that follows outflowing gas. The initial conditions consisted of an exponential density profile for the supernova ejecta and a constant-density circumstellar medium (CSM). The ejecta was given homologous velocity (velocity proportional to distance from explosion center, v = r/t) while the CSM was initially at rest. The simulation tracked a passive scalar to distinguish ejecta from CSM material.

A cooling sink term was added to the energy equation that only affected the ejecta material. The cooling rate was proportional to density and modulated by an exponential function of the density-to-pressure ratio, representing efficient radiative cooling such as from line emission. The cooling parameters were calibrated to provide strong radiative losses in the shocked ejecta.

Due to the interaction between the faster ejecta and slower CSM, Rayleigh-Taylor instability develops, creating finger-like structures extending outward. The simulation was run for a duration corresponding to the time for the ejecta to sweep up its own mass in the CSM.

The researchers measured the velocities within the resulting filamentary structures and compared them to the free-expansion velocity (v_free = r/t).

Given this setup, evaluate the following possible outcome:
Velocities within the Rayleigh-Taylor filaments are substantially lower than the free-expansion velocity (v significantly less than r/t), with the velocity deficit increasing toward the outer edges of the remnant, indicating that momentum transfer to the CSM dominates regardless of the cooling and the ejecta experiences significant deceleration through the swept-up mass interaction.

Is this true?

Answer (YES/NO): NO